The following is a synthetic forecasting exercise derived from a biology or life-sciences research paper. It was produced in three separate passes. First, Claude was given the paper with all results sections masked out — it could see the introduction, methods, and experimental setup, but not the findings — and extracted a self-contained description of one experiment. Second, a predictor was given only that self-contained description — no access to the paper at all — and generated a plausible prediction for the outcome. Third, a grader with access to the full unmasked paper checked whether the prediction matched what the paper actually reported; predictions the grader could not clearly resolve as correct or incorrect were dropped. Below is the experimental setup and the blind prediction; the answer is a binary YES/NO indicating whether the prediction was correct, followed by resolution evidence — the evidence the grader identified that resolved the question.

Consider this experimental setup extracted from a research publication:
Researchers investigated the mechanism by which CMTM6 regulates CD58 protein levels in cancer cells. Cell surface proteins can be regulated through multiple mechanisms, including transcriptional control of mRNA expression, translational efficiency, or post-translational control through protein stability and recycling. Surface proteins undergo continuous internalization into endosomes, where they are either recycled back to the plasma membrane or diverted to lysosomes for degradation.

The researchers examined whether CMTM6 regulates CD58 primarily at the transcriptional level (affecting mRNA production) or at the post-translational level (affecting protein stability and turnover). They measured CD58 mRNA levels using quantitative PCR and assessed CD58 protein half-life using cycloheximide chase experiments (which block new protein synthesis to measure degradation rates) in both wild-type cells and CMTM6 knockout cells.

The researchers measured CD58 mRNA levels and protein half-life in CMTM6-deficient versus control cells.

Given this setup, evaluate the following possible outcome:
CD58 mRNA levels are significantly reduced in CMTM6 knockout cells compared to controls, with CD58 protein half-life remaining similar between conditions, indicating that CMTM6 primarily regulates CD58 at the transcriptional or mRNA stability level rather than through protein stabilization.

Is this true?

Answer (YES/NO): NO